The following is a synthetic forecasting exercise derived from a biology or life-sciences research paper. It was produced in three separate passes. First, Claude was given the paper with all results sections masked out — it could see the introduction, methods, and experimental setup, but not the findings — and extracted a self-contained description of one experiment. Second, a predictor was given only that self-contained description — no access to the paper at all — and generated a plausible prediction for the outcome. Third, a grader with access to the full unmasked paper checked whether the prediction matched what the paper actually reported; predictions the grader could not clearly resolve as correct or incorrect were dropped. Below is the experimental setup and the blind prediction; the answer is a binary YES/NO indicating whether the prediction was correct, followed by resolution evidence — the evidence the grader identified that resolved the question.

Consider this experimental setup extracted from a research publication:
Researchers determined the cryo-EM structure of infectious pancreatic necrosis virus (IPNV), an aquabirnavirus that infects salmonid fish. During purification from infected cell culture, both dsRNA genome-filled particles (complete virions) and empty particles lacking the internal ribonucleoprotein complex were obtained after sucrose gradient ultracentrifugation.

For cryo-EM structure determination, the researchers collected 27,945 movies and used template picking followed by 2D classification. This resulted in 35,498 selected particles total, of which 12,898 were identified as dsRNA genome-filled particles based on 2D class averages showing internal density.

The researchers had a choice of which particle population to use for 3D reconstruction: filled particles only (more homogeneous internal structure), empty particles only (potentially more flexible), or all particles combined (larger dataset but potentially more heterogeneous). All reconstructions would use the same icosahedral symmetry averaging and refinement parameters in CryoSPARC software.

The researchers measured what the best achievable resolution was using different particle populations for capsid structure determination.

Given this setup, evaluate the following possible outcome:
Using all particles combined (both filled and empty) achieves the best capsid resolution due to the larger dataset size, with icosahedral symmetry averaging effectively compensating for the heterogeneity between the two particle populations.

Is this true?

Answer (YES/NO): YES